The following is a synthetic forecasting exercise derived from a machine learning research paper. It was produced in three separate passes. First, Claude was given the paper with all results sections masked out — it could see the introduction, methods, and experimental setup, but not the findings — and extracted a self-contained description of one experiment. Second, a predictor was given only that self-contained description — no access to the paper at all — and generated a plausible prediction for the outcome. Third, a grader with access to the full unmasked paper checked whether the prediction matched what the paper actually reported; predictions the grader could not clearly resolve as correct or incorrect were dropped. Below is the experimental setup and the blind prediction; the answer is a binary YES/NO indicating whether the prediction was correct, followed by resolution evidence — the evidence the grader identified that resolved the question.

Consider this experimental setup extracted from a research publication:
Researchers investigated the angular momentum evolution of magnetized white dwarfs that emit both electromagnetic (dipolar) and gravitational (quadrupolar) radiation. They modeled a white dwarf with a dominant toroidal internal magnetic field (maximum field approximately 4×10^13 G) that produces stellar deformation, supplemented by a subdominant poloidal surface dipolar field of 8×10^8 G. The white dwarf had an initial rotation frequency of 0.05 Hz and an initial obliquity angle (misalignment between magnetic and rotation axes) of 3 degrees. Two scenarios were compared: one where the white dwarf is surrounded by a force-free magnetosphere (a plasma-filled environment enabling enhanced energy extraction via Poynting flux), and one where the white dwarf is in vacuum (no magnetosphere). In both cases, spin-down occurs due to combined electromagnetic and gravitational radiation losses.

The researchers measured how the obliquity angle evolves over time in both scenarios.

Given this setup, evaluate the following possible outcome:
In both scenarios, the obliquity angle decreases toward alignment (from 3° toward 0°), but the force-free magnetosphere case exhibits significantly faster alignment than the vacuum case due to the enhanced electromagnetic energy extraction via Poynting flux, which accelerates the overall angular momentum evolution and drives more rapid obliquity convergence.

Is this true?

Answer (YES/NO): NO